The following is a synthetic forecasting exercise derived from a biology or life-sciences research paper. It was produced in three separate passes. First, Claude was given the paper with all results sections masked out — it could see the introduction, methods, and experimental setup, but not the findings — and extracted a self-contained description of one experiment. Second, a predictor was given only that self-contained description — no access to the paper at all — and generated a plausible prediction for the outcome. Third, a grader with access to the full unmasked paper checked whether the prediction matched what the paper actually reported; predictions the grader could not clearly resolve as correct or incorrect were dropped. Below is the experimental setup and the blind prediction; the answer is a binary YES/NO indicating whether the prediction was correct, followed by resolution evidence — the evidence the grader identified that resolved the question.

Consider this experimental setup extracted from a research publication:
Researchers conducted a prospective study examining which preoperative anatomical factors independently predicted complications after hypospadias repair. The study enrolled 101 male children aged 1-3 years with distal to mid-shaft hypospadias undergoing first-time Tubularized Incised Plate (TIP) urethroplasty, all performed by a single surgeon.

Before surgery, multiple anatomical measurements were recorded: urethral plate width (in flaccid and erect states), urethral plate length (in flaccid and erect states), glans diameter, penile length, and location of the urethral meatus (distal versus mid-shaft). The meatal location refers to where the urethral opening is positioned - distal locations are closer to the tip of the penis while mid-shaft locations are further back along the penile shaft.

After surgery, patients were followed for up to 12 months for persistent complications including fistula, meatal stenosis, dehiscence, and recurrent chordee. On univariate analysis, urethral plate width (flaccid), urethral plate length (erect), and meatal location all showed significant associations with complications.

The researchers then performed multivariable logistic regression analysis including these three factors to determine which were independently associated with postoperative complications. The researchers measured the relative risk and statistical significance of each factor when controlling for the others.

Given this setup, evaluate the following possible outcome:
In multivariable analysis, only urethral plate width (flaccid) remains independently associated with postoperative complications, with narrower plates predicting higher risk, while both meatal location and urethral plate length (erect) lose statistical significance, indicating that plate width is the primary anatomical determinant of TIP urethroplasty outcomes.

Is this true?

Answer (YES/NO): NO